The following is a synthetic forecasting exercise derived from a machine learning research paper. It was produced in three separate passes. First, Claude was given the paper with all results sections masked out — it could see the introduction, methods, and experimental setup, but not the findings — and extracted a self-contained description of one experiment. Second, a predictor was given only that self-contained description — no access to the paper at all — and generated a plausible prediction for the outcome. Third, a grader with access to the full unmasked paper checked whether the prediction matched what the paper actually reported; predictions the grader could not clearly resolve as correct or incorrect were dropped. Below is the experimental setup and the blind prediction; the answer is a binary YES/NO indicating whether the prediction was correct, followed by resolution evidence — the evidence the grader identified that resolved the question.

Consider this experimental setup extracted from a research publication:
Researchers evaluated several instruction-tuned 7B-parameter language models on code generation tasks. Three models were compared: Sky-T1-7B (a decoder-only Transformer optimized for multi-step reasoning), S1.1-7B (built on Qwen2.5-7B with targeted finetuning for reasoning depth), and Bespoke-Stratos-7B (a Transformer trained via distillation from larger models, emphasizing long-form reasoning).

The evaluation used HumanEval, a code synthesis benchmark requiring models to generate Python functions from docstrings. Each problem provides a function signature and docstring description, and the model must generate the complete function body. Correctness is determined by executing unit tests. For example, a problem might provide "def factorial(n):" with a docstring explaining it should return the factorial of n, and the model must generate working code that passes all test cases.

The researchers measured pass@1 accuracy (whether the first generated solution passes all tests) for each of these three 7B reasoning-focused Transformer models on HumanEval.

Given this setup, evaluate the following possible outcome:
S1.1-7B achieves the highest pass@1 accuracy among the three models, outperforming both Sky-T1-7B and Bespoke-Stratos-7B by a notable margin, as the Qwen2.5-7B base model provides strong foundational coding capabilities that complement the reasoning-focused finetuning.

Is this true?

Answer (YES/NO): NO